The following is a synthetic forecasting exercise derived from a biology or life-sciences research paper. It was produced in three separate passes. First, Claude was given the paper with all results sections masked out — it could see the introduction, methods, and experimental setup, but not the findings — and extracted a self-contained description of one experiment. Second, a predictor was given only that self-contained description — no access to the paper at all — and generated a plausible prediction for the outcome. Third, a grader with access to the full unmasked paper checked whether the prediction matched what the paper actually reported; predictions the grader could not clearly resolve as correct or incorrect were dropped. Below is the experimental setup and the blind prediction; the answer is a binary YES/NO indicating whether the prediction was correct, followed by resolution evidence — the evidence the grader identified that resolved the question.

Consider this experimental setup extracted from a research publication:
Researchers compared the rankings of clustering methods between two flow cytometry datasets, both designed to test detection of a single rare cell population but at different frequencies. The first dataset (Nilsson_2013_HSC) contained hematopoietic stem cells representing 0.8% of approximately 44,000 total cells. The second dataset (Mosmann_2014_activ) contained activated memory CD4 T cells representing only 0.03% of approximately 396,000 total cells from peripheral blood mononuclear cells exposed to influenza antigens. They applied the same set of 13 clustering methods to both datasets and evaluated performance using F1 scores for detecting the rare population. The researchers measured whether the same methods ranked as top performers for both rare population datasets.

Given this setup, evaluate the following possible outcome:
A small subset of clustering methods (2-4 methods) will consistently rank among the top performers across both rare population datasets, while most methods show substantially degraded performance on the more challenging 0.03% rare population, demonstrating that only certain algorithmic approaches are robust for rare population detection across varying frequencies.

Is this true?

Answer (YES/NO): YES